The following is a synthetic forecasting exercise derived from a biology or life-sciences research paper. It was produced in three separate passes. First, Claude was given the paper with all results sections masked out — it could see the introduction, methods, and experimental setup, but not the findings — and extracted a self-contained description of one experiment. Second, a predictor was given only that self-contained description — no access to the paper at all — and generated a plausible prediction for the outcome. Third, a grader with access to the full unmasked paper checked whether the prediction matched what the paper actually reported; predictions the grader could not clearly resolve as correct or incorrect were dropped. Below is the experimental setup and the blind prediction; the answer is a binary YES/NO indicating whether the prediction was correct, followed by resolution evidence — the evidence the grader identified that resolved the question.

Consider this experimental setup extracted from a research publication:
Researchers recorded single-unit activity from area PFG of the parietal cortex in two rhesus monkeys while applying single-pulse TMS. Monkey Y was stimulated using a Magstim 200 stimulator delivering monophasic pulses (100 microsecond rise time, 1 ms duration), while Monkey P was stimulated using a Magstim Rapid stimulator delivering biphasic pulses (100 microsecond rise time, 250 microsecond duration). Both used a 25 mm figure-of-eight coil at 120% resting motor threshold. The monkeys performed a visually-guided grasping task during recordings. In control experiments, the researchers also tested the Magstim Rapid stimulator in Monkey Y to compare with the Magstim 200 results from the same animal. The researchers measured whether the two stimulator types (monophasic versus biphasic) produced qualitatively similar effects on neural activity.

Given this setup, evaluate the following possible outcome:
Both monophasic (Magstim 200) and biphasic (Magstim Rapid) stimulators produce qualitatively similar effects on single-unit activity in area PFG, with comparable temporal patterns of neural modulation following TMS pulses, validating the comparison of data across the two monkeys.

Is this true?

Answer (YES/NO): YES